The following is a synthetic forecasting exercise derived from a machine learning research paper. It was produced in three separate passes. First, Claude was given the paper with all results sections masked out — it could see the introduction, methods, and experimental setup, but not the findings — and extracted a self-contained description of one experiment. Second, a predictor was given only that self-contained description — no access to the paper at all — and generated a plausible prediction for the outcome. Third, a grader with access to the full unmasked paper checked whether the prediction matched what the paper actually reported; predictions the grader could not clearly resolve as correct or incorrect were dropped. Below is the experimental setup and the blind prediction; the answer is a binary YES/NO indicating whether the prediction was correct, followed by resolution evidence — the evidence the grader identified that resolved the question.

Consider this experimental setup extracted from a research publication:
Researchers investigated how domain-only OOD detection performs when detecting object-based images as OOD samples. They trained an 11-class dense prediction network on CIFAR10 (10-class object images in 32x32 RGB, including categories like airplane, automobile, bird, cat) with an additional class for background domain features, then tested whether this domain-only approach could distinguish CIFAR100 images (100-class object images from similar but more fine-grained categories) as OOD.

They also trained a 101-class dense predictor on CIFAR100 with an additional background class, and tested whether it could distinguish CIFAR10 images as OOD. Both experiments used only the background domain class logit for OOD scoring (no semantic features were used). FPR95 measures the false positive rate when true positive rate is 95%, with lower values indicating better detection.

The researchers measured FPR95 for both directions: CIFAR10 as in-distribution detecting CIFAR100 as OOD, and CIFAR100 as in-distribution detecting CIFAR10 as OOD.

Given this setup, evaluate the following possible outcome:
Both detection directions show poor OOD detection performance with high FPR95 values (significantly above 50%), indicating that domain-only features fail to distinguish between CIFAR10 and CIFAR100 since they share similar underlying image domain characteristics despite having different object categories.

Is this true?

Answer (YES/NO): NO